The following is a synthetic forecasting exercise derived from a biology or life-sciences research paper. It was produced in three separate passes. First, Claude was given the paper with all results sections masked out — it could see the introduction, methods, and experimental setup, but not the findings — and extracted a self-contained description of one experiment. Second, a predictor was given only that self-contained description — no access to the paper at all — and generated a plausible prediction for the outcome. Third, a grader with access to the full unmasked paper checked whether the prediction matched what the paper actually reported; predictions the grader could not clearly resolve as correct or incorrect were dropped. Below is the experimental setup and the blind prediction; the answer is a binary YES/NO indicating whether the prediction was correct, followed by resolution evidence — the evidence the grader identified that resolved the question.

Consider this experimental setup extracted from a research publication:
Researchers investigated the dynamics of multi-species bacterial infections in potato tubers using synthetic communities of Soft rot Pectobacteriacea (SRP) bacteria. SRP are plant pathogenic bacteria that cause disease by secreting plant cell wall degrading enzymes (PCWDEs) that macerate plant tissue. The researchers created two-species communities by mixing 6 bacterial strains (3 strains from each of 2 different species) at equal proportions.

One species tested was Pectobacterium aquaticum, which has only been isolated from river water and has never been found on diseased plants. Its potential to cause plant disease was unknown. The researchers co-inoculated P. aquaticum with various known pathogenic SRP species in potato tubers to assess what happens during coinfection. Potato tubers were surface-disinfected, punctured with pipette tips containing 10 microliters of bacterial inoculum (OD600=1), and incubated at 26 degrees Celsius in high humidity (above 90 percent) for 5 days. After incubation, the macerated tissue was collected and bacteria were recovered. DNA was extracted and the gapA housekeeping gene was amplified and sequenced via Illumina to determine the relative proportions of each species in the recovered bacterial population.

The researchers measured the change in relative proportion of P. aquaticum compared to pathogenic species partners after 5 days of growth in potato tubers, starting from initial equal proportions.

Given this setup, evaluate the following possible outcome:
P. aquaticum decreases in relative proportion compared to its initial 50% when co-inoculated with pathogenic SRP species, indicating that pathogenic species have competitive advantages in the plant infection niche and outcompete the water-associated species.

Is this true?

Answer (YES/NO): NO